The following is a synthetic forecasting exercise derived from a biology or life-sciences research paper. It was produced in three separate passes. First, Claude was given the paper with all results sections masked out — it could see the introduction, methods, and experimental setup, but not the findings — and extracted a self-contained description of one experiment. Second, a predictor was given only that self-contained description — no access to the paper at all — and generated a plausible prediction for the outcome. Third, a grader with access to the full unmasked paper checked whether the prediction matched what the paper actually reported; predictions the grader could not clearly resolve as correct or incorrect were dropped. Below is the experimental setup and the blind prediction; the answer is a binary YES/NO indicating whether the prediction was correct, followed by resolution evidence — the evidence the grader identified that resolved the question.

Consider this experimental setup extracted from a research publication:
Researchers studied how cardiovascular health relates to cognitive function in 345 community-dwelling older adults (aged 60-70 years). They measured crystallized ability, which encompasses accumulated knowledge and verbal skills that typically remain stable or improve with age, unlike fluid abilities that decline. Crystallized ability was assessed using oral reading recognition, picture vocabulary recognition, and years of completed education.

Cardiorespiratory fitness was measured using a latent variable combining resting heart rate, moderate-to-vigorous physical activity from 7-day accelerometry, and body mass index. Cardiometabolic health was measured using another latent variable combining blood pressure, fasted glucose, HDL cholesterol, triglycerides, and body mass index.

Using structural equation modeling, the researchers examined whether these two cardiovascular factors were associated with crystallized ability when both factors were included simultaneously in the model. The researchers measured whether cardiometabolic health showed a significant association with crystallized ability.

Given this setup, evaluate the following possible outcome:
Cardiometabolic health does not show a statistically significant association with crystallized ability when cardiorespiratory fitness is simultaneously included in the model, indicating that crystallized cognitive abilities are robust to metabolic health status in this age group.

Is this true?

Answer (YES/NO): NO